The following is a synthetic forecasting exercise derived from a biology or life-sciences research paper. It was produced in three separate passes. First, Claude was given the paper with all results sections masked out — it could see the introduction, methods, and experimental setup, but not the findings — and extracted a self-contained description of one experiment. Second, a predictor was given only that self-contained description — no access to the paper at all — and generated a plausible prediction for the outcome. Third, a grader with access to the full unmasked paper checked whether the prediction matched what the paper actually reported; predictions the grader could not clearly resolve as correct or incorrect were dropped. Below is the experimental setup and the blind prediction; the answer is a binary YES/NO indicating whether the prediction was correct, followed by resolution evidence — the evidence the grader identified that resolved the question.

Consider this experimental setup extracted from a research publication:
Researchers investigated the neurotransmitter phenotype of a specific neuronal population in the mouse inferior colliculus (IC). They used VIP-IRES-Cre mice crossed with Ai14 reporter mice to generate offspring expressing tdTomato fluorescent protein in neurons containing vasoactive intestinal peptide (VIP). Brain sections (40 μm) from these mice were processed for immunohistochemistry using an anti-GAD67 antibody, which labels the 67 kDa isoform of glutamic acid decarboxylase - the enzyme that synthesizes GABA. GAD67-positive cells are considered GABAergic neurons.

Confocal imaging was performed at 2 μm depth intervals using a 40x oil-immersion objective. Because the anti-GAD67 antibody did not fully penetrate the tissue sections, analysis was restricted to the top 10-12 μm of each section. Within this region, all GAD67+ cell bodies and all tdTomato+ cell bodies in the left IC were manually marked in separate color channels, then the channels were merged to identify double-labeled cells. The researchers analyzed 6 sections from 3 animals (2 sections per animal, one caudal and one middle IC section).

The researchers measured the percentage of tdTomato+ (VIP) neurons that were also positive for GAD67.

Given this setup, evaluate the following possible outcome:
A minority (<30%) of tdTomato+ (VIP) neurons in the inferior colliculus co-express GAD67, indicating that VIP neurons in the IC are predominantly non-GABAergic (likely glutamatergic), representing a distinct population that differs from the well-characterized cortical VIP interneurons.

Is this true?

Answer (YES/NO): YES